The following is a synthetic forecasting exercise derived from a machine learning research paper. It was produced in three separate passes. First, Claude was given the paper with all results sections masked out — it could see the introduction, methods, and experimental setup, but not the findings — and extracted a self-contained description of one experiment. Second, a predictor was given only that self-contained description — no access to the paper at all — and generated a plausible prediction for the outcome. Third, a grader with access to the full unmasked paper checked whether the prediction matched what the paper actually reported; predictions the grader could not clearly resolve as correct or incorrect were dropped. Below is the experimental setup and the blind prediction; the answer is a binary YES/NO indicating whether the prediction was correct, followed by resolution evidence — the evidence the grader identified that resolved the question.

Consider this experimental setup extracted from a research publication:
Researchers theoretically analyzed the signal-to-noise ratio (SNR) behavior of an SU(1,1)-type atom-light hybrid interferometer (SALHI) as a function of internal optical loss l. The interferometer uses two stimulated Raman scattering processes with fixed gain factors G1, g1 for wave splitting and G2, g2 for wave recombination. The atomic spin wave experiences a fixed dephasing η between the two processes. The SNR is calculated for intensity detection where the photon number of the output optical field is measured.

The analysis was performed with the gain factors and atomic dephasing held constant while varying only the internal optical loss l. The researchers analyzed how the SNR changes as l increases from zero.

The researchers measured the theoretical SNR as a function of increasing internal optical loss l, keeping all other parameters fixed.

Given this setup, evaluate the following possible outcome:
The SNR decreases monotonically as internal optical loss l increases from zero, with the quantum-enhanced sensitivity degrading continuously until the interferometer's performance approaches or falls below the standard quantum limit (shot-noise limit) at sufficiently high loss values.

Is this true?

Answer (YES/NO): NO